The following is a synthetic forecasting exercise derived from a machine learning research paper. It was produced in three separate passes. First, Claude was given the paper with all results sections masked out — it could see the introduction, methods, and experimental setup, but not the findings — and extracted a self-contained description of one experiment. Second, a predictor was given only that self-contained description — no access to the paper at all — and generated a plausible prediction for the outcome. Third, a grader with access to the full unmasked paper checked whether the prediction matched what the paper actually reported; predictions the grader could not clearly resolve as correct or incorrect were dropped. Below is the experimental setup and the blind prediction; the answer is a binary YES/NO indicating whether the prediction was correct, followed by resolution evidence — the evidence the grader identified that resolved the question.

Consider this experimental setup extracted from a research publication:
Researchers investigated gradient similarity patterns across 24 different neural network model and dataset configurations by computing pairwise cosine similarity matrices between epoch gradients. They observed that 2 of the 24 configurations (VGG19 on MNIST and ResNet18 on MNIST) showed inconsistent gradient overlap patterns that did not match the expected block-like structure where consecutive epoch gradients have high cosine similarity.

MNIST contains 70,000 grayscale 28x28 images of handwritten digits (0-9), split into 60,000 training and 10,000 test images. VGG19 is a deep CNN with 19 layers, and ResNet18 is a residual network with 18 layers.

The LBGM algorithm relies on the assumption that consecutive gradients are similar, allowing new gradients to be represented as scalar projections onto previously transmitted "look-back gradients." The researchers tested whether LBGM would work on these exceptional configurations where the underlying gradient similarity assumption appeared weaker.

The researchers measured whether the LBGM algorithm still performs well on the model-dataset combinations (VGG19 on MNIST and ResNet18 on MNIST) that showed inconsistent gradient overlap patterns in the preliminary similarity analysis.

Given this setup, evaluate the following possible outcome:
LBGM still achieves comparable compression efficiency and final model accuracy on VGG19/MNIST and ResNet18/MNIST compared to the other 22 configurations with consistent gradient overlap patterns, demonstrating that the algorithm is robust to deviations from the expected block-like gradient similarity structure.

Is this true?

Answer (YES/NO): YES